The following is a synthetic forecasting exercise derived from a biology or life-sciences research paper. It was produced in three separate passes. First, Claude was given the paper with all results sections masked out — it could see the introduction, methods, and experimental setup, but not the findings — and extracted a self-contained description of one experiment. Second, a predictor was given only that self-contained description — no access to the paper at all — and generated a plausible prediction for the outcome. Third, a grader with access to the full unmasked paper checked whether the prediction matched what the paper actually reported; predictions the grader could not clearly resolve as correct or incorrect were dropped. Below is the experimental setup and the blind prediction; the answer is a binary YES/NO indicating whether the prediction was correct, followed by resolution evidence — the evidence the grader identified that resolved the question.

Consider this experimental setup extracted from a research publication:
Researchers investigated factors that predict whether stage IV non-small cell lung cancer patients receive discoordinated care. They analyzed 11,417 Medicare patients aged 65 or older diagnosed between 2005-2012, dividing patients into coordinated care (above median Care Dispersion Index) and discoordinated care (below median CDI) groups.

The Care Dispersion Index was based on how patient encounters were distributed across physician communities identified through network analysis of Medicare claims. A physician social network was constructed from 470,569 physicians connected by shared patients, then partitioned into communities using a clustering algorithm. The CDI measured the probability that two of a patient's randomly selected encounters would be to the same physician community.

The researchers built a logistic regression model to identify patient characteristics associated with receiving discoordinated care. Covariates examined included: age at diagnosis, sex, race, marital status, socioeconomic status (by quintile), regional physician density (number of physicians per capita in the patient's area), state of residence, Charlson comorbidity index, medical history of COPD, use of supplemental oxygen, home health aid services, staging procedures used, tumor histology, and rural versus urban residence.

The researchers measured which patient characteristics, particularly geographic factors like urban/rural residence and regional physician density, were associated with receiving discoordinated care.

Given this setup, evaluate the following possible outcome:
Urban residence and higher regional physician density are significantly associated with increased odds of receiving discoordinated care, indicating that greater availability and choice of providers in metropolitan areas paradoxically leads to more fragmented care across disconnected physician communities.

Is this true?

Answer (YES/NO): NO